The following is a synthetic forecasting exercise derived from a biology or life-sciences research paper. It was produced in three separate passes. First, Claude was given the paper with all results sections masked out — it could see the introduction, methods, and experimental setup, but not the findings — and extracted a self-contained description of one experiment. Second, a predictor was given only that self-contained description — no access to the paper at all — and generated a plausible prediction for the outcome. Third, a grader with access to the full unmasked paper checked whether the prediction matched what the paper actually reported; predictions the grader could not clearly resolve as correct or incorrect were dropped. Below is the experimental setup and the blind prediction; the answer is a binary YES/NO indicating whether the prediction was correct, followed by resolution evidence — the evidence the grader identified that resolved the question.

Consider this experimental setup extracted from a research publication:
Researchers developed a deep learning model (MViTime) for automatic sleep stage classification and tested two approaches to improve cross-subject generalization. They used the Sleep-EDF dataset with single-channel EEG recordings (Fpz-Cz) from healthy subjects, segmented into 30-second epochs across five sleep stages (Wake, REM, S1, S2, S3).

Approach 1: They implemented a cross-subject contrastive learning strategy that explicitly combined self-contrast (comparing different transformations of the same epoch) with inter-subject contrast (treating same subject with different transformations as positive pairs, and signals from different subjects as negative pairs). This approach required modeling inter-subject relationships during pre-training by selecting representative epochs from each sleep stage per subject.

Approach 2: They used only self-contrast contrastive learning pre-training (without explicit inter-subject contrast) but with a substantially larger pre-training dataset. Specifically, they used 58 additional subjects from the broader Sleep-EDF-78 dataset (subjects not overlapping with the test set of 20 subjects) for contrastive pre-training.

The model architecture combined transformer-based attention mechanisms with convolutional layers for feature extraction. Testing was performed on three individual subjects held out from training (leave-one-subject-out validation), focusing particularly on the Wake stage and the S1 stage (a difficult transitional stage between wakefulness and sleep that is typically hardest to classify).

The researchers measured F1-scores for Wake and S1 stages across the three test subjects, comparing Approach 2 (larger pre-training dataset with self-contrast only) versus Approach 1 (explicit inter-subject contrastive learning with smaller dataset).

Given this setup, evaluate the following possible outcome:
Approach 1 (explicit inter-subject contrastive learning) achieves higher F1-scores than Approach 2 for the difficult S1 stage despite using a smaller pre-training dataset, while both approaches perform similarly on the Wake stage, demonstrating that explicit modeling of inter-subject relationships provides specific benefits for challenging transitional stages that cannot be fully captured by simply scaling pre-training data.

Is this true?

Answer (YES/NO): NO